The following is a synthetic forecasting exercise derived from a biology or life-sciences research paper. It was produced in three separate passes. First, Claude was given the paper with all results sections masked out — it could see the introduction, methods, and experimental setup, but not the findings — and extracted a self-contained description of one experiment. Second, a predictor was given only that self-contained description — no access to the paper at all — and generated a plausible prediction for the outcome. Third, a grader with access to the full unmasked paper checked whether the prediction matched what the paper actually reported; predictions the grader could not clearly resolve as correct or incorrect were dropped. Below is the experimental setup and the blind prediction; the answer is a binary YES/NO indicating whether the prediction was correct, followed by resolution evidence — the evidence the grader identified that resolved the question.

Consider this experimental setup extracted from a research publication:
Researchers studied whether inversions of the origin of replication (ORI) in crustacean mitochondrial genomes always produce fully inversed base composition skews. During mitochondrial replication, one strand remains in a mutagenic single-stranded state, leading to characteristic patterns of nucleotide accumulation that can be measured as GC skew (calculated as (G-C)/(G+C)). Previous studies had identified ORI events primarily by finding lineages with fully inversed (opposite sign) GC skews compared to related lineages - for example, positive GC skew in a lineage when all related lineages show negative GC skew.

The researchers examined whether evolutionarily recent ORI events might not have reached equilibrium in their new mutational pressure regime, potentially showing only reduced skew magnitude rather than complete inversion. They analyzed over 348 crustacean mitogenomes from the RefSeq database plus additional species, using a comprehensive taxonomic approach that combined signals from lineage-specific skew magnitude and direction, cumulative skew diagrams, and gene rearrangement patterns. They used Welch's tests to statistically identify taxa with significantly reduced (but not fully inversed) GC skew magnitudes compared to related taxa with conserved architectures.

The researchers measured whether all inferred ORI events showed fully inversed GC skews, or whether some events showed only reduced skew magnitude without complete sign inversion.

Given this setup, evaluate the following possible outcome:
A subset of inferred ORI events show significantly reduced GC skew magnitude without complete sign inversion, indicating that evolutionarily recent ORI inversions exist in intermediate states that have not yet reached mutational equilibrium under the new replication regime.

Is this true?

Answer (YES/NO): YES